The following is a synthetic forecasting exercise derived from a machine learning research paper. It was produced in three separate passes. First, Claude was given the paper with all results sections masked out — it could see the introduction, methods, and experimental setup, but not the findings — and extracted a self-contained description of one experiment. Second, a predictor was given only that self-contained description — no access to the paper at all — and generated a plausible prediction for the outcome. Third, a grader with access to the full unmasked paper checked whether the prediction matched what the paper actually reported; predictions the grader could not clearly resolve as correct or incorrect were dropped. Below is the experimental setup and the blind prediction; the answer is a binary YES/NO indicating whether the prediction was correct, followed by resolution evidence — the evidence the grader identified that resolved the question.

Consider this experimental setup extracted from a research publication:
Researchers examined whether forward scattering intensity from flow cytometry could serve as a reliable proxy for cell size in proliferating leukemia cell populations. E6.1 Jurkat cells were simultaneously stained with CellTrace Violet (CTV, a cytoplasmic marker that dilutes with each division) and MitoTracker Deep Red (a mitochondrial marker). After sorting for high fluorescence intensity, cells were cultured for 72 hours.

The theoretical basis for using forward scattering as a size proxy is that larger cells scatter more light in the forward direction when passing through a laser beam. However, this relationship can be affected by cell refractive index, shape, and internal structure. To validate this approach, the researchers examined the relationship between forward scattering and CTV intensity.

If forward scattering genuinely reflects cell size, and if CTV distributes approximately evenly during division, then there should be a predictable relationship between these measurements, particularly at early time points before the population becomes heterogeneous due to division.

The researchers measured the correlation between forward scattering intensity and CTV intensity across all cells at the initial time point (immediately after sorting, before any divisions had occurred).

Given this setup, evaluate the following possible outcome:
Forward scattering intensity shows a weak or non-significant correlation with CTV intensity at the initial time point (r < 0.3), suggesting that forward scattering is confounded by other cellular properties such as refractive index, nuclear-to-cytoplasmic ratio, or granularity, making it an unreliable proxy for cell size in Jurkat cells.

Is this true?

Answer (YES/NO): NO